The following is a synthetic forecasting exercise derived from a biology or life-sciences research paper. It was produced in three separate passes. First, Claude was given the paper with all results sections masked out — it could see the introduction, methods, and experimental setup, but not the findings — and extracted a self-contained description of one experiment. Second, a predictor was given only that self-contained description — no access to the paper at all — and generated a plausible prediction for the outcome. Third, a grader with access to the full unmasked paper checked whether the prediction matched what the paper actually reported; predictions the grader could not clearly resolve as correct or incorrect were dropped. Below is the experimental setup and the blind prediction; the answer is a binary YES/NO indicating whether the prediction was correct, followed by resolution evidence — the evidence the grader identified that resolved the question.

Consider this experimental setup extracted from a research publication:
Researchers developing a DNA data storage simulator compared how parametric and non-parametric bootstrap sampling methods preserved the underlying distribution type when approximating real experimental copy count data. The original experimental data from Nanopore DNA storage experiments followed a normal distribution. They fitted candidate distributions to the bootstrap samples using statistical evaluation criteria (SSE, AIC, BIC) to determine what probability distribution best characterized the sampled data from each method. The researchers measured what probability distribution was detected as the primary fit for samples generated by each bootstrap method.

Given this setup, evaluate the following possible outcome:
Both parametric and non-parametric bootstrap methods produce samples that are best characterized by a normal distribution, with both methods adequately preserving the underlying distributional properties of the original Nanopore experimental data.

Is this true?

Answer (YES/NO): NO